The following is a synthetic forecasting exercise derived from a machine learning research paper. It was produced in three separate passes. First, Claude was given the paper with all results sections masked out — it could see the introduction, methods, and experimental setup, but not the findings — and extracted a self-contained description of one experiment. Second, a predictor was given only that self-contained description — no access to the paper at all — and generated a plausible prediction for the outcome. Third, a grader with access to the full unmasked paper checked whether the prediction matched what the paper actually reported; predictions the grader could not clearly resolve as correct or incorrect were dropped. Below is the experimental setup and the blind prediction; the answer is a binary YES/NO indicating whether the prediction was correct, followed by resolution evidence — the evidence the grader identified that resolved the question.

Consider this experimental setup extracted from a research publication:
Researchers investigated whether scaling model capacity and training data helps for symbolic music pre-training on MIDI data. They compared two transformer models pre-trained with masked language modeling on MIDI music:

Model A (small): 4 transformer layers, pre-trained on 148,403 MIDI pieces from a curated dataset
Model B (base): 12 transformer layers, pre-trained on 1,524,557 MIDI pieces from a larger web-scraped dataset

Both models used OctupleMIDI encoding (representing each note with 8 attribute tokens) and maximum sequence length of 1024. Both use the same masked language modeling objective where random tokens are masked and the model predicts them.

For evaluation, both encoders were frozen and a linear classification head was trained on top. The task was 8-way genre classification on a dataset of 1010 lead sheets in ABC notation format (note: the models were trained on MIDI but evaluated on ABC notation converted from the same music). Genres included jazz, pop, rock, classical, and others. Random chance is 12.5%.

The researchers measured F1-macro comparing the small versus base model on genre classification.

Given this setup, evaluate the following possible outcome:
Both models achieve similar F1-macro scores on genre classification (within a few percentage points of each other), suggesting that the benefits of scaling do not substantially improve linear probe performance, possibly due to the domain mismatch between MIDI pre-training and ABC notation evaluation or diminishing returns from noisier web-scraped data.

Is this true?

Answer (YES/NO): NO